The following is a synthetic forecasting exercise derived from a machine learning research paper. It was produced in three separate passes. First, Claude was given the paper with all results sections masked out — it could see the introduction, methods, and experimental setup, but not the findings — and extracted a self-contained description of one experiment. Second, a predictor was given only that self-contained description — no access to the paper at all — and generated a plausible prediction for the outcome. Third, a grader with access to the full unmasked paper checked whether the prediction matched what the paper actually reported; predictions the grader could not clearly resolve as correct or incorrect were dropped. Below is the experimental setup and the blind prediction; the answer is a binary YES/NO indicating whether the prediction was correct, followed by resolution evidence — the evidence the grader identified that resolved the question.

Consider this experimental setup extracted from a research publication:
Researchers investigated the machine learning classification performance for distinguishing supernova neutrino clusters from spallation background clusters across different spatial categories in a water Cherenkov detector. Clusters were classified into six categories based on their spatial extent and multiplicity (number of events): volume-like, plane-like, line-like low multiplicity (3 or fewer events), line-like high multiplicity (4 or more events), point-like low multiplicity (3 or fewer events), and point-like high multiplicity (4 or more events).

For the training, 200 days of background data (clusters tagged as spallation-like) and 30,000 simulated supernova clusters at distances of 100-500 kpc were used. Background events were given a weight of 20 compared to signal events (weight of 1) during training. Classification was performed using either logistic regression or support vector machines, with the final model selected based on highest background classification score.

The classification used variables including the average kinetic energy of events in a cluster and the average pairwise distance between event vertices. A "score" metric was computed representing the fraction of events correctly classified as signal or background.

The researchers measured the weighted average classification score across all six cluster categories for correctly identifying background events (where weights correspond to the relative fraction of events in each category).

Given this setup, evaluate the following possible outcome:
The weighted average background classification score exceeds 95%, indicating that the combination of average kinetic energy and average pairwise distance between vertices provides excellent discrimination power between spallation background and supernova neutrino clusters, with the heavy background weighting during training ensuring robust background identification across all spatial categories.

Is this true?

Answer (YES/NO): YES